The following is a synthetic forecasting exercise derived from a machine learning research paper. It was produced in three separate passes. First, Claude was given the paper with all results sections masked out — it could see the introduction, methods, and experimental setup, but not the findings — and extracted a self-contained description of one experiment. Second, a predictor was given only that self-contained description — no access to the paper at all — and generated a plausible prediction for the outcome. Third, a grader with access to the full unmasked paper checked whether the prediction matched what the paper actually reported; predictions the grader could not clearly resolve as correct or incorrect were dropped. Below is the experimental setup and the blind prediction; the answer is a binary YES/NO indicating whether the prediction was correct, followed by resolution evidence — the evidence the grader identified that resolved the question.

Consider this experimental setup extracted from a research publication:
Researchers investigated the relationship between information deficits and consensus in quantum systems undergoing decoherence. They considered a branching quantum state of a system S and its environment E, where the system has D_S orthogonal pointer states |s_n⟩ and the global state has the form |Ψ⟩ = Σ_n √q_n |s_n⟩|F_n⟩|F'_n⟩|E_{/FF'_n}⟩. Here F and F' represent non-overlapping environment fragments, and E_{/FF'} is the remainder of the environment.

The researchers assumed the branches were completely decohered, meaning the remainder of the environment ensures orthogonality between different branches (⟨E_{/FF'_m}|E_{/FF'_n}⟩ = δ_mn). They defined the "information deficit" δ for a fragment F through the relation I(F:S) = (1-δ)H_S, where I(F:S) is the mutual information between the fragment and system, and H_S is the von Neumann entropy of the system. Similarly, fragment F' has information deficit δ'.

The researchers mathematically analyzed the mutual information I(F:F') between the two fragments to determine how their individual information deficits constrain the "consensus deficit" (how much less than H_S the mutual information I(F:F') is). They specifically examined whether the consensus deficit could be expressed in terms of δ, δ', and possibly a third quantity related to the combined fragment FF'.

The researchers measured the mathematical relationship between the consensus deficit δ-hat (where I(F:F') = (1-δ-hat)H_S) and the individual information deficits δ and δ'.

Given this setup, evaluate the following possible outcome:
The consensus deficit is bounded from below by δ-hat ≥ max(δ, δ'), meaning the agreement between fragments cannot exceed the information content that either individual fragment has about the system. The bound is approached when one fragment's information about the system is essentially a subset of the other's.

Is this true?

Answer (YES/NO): YES